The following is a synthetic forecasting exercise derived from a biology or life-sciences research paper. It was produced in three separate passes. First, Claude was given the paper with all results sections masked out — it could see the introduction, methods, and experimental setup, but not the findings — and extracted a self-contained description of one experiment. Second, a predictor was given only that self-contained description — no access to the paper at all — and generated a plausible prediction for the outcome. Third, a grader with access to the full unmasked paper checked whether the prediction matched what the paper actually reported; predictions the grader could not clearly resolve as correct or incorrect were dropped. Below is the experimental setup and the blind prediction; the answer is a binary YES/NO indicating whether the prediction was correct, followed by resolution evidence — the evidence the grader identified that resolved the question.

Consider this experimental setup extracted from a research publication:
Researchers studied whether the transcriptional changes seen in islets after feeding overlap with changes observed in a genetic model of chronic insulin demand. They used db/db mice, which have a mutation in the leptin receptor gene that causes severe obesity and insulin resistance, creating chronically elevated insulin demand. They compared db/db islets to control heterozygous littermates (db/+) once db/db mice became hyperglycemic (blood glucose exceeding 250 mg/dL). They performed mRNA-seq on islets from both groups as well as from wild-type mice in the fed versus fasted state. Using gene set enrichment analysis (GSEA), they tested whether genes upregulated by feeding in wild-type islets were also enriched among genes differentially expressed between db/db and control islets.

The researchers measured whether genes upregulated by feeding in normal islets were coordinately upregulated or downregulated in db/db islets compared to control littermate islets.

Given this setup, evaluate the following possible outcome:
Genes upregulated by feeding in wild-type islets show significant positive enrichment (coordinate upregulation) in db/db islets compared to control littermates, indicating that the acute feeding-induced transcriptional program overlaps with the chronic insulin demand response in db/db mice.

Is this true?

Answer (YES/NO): YES